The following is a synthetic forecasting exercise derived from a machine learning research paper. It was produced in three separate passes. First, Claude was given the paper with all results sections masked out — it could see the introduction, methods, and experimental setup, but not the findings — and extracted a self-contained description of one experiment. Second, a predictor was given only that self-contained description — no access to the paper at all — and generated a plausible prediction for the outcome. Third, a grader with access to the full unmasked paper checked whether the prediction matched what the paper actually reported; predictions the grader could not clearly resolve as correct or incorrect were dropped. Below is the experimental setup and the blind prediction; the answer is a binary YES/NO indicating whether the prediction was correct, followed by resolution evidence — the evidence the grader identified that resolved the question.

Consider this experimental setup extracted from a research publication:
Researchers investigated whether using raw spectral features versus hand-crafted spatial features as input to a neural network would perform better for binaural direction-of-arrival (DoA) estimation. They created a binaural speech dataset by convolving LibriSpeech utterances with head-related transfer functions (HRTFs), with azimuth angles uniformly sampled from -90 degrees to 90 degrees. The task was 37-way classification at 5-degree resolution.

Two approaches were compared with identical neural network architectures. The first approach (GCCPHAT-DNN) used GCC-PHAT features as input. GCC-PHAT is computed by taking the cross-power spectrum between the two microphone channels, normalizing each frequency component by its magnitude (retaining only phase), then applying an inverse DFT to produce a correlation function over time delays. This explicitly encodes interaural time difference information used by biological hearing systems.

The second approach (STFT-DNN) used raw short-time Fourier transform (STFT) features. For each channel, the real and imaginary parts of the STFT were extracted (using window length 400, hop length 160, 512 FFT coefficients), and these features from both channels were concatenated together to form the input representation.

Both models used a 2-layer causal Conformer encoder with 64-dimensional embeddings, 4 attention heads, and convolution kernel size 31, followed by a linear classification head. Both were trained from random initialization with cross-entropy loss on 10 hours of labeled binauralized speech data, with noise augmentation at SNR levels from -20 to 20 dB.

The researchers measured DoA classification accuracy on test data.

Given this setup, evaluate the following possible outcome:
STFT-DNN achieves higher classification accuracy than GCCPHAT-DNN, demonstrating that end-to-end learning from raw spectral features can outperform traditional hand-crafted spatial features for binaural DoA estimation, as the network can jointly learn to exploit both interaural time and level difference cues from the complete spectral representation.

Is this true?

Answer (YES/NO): NO